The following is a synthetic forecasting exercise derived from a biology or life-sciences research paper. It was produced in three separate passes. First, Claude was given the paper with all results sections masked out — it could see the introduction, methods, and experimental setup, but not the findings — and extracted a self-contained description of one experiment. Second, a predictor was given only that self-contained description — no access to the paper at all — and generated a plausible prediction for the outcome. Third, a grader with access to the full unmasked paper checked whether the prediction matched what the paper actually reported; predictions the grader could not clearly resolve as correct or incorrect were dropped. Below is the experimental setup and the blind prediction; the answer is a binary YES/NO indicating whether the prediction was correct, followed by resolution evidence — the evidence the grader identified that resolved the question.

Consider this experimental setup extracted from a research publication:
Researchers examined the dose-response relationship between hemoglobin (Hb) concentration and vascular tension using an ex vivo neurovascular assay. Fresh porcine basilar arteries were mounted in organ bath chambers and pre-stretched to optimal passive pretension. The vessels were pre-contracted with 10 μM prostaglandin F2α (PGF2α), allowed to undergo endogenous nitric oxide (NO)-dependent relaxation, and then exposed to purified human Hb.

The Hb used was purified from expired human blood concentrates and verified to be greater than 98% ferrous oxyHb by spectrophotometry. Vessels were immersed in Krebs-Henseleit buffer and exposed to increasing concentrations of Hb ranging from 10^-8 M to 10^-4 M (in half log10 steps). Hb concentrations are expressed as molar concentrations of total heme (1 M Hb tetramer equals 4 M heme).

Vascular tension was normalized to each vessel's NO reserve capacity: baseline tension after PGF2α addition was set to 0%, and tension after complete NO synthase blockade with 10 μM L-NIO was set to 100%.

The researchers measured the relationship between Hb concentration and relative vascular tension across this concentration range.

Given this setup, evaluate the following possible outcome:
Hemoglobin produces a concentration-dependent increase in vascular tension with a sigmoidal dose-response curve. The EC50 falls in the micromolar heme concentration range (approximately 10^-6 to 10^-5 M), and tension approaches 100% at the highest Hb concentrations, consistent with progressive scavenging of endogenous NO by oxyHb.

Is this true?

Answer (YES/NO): YES